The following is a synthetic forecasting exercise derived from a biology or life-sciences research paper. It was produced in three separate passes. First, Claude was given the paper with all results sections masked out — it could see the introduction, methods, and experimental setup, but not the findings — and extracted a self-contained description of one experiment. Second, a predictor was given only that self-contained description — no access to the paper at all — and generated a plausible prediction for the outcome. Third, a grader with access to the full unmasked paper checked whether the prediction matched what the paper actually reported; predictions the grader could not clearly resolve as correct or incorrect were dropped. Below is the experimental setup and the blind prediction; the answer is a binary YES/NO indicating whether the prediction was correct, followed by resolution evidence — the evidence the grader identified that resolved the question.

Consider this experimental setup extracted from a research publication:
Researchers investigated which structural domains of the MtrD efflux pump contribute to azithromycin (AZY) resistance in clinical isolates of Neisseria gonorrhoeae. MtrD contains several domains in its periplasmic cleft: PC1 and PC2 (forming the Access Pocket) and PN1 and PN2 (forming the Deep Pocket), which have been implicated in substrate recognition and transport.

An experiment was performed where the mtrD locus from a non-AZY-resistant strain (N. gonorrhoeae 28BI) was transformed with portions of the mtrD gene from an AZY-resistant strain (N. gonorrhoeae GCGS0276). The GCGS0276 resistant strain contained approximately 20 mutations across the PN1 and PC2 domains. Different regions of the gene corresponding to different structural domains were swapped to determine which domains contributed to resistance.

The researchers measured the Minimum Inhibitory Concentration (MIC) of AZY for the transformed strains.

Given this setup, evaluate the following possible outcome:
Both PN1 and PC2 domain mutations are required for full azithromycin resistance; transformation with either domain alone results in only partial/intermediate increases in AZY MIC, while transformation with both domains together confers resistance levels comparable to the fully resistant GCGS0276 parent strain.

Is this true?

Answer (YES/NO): NO